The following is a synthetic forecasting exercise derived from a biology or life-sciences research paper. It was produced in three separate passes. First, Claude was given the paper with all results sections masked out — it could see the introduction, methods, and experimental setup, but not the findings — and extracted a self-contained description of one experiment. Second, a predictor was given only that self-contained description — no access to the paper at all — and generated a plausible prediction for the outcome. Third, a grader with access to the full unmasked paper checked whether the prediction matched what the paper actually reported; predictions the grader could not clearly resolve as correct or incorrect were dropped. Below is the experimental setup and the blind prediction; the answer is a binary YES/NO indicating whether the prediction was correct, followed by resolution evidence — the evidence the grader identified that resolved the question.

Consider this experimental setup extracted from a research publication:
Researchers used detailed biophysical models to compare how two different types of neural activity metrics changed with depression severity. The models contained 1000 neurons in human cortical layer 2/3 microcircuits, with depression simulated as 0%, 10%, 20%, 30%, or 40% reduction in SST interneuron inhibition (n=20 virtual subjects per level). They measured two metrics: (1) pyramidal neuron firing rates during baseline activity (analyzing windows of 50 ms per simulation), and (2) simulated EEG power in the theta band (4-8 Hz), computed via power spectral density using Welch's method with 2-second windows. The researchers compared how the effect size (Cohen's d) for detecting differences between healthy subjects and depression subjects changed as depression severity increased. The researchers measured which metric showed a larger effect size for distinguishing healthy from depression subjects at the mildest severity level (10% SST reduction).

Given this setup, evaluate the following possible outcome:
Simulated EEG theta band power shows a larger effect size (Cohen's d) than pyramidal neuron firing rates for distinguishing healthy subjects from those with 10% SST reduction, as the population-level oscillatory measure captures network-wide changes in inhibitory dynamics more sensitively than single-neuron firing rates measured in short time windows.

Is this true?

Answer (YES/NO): NO